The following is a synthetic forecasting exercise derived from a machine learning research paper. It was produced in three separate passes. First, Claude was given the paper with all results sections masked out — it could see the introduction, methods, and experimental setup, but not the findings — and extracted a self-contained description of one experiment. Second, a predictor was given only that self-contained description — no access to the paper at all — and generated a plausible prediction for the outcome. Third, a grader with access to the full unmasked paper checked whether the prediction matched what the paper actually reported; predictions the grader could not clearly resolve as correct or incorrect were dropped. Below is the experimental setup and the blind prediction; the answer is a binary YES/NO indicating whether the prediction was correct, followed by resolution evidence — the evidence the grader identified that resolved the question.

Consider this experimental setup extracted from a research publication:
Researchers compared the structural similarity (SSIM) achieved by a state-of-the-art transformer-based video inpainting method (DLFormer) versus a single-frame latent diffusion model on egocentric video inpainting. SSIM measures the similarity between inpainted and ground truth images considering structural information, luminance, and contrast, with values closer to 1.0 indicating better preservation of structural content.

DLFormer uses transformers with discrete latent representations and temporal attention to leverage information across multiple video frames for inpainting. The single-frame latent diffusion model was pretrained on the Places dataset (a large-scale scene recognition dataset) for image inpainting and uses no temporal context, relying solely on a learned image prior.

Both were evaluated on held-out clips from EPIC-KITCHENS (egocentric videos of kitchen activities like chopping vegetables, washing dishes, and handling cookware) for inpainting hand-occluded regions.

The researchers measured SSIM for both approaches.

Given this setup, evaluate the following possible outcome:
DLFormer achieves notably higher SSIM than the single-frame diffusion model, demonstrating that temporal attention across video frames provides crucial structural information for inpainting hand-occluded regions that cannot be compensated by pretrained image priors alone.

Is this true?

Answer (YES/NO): NO